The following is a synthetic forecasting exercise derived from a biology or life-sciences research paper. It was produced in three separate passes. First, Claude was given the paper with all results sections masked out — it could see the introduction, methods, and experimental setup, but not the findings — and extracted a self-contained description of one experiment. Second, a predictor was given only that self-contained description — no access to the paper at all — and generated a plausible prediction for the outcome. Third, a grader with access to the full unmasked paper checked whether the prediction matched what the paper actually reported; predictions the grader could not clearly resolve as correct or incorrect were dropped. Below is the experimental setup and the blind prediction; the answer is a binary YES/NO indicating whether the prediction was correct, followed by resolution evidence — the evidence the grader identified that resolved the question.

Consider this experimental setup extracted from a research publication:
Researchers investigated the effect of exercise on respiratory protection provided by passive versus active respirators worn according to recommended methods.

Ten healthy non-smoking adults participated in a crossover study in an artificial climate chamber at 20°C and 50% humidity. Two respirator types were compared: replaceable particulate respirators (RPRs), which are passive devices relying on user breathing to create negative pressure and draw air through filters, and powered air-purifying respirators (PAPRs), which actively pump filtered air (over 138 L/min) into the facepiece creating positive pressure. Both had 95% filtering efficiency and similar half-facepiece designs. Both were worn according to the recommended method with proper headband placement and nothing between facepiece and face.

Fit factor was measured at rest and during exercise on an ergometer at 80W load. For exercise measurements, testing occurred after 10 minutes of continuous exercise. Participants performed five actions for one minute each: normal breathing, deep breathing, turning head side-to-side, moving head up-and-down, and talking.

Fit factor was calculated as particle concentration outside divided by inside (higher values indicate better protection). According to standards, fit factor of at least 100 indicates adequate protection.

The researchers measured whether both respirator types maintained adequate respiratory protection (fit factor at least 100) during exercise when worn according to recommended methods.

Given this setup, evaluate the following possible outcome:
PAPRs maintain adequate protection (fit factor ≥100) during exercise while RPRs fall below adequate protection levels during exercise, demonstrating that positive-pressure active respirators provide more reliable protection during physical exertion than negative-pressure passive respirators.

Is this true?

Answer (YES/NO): YES